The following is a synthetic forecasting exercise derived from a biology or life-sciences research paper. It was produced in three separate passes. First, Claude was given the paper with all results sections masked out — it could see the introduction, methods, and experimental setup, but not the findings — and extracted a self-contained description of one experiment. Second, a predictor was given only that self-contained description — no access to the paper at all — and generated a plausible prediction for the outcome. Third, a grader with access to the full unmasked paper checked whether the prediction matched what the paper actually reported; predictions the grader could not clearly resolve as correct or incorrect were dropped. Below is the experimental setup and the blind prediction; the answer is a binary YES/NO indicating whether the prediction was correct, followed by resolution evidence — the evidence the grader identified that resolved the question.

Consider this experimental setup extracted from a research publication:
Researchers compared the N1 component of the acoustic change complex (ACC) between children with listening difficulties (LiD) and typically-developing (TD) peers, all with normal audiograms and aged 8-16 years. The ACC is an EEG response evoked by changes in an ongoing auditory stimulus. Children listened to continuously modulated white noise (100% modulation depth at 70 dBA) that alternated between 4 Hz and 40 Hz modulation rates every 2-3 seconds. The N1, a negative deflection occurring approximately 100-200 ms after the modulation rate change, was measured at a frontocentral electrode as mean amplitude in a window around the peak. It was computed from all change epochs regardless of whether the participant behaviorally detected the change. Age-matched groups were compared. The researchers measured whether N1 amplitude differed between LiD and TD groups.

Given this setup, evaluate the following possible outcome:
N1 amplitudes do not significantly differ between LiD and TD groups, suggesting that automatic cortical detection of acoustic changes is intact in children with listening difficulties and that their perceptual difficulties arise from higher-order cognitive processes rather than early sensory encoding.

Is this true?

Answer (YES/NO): YES